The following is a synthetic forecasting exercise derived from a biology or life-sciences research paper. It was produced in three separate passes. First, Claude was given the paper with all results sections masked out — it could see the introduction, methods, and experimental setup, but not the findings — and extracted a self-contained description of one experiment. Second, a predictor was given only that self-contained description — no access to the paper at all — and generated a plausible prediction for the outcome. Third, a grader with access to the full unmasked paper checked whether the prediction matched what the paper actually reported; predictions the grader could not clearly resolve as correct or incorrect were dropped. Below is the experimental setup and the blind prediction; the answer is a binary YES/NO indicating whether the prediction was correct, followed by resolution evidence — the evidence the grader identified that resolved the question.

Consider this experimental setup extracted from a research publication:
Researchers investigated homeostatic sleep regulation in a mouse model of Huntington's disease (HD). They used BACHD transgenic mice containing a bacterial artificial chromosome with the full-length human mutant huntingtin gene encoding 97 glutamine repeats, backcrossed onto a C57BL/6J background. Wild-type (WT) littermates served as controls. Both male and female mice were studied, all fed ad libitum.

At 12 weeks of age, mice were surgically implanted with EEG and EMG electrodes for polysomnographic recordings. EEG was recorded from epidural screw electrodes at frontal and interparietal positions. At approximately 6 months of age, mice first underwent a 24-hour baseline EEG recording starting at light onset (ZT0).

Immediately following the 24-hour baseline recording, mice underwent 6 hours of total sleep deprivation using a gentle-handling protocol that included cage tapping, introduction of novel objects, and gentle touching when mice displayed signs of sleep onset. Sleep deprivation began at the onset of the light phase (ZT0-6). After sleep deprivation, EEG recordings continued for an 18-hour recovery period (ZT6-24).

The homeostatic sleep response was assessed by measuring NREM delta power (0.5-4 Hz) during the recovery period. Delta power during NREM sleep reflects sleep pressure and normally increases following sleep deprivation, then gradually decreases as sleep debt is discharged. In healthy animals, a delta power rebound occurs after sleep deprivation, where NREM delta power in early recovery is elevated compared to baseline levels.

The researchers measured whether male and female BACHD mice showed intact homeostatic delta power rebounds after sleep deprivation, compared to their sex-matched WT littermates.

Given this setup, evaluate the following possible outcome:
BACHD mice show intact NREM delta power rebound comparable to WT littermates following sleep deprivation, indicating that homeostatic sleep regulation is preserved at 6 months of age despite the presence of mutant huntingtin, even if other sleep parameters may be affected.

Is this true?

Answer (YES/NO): YES